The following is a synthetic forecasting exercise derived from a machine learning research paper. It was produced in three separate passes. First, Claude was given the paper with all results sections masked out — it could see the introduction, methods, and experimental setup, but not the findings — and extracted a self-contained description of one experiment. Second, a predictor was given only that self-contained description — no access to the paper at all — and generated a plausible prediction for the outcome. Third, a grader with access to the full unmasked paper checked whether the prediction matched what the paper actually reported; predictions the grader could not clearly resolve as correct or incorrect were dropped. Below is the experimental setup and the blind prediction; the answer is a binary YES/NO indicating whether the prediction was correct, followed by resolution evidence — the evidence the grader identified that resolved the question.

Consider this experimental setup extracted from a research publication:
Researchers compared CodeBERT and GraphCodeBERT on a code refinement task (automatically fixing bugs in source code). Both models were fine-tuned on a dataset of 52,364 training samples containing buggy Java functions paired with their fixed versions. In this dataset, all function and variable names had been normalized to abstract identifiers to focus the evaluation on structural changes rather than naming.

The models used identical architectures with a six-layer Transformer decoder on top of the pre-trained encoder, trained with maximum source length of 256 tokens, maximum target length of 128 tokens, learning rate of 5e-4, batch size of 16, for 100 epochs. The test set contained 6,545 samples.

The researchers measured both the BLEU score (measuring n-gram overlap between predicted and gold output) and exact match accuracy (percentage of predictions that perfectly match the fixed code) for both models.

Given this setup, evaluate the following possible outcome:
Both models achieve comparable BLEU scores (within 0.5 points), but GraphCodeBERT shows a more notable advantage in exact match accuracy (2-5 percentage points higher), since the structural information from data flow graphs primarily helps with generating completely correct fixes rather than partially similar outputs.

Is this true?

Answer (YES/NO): YES